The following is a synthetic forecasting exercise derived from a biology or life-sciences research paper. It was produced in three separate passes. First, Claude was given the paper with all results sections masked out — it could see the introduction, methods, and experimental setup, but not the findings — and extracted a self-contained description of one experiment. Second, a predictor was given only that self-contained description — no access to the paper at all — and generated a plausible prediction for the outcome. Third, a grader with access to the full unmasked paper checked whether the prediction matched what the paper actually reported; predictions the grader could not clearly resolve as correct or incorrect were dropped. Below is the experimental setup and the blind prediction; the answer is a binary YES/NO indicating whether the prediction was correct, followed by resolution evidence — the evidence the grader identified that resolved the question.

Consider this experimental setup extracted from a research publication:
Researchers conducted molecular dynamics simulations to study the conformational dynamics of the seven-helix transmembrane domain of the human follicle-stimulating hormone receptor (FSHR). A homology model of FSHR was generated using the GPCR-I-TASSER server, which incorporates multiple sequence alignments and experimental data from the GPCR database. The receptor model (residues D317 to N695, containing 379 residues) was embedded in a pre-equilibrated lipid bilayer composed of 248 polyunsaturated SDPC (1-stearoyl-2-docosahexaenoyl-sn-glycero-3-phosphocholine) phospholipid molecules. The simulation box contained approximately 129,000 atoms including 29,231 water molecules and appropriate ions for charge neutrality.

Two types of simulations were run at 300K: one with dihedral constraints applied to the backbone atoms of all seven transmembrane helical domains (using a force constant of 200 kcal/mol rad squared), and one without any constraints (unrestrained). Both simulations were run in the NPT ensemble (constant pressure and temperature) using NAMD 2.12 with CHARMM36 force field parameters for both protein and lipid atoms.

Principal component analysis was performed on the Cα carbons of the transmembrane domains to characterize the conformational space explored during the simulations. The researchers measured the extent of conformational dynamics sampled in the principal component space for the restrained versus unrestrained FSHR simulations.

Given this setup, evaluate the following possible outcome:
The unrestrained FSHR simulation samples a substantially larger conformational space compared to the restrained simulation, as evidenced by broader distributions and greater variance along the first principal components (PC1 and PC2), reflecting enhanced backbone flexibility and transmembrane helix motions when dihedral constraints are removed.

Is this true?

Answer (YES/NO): YES